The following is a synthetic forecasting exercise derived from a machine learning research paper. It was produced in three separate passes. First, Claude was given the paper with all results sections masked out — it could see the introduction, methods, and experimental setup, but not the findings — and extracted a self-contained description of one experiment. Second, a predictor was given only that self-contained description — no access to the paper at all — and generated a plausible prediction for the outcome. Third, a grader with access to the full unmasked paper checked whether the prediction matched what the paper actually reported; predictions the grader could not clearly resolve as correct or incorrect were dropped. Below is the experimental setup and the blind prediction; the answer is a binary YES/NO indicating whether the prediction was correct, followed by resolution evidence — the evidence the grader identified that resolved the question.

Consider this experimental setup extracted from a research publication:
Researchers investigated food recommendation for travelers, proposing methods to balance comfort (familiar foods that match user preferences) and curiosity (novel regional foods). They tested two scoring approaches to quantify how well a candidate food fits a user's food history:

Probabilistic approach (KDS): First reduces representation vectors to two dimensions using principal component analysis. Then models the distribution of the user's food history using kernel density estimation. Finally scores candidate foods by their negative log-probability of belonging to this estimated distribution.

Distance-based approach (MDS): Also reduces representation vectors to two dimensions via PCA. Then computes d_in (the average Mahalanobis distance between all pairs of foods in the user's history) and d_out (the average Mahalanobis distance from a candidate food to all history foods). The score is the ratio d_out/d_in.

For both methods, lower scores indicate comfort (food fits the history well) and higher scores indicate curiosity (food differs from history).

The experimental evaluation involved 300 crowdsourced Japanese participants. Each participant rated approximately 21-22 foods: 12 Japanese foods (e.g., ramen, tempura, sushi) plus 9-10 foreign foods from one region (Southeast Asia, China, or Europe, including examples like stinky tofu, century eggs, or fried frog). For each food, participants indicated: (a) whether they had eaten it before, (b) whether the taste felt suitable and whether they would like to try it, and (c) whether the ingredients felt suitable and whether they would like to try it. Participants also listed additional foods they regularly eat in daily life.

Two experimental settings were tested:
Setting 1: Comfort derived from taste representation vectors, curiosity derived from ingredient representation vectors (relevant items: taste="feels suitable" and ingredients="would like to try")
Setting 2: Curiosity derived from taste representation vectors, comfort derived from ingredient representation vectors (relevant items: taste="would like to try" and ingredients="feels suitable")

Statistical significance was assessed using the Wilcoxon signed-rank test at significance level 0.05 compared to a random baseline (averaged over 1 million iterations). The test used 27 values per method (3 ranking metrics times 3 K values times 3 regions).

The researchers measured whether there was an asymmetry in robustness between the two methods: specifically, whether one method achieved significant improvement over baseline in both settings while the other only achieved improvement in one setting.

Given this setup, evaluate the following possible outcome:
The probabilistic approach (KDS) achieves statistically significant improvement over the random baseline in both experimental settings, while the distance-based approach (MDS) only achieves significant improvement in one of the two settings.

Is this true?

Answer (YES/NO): NO